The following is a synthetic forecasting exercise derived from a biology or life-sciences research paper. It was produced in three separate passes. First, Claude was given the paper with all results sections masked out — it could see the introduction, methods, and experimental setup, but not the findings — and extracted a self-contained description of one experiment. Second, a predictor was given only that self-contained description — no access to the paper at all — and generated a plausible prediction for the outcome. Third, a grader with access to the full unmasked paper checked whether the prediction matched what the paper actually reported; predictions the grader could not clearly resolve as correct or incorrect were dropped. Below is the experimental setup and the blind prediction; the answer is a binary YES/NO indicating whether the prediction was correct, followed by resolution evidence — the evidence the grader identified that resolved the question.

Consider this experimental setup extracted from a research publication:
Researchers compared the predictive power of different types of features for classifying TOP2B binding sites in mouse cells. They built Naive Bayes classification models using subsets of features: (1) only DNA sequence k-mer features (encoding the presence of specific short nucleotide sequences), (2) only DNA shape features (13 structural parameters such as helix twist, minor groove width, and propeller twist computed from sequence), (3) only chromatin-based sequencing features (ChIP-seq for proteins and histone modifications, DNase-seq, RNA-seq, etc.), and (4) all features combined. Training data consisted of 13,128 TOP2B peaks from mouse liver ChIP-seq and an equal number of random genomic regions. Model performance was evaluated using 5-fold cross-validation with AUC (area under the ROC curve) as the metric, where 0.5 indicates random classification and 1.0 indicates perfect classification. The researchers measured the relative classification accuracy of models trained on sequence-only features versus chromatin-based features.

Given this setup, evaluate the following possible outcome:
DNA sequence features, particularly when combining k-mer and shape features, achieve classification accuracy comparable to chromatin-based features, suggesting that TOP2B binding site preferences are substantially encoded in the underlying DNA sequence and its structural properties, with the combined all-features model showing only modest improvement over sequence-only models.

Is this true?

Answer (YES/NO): NO